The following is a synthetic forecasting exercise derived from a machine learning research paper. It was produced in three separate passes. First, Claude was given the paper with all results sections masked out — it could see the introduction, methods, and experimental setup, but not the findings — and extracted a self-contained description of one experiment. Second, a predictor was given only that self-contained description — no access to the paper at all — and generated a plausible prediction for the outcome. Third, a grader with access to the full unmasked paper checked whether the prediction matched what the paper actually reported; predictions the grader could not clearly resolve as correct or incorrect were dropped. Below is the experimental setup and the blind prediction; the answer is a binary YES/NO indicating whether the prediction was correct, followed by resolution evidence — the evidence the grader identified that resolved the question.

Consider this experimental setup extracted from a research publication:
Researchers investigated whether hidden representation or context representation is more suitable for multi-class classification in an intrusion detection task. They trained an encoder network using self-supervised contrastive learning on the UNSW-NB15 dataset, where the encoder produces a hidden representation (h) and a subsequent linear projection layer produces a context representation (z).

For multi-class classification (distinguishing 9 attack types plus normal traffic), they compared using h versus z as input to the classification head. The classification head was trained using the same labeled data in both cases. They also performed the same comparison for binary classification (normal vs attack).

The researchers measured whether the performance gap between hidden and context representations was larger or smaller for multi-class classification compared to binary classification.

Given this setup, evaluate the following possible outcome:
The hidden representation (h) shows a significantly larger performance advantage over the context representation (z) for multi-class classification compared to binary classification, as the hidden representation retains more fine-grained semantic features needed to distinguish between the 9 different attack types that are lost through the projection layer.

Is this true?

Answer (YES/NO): NO